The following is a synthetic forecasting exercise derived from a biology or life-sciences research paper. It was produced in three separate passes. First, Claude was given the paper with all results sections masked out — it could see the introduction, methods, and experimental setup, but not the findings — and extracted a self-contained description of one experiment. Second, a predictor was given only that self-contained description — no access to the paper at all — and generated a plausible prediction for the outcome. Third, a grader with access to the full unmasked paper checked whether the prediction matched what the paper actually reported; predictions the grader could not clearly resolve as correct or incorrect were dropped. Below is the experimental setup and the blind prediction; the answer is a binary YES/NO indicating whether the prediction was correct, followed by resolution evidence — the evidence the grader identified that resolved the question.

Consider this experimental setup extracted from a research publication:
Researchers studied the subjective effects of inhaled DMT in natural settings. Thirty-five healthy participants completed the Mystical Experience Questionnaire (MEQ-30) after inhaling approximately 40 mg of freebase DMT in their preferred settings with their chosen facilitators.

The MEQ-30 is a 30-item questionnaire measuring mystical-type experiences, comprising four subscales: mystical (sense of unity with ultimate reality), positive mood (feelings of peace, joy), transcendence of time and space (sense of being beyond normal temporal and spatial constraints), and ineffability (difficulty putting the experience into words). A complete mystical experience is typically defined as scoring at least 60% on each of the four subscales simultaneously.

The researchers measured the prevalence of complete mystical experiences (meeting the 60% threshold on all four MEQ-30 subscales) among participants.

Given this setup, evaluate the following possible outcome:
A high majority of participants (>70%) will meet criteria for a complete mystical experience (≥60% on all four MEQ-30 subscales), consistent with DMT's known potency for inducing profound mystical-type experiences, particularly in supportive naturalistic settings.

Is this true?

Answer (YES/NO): NO